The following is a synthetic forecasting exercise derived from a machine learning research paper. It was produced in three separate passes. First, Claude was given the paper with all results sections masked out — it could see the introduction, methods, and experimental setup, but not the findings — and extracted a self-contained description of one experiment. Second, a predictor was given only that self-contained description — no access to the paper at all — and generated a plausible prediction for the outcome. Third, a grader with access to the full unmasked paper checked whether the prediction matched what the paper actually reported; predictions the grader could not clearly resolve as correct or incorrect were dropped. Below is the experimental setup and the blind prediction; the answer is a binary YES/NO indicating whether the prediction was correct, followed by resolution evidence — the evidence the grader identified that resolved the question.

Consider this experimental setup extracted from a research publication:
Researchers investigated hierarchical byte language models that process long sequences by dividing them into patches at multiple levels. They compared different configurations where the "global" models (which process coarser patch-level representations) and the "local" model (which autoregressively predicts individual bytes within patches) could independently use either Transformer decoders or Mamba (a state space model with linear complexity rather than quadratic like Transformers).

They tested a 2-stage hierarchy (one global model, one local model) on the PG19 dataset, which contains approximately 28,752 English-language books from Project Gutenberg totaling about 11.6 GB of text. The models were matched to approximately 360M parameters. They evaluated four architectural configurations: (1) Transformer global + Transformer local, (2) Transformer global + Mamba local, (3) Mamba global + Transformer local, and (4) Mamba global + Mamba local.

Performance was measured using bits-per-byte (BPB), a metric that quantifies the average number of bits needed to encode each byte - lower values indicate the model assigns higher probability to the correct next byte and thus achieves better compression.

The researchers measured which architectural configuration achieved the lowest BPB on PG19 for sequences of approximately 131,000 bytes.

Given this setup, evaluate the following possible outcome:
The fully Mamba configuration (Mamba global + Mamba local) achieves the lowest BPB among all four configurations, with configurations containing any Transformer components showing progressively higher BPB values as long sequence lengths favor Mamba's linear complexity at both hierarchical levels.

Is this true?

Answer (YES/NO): NO